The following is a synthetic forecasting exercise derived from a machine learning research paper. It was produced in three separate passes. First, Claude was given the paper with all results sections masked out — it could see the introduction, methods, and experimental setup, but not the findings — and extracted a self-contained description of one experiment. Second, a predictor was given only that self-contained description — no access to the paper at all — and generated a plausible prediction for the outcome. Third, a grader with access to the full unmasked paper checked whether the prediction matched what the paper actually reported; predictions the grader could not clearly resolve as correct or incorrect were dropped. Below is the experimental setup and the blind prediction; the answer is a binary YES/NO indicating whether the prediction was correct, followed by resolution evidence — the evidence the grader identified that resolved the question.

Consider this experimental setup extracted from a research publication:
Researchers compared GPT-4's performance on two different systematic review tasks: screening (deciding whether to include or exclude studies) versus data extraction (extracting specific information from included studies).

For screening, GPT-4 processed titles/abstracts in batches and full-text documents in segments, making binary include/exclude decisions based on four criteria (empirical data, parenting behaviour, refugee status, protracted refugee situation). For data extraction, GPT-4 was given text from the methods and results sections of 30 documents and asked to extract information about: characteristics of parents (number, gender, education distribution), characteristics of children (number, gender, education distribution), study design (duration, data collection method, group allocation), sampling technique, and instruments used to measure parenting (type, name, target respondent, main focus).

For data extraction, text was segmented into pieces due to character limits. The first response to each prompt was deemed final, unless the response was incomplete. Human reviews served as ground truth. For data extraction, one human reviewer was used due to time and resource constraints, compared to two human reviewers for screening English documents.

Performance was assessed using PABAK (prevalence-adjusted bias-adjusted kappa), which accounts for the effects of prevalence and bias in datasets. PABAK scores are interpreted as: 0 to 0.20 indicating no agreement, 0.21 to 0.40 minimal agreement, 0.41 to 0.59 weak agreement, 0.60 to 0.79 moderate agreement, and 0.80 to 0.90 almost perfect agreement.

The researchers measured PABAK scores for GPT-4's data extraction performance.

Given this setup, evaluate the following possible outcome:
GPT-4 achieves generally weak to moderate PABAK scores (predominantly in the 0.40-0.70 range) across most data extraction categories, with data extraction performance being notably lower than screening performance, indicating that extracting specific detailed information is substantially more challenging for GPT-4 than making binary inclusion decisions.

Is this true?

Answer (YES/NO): NO